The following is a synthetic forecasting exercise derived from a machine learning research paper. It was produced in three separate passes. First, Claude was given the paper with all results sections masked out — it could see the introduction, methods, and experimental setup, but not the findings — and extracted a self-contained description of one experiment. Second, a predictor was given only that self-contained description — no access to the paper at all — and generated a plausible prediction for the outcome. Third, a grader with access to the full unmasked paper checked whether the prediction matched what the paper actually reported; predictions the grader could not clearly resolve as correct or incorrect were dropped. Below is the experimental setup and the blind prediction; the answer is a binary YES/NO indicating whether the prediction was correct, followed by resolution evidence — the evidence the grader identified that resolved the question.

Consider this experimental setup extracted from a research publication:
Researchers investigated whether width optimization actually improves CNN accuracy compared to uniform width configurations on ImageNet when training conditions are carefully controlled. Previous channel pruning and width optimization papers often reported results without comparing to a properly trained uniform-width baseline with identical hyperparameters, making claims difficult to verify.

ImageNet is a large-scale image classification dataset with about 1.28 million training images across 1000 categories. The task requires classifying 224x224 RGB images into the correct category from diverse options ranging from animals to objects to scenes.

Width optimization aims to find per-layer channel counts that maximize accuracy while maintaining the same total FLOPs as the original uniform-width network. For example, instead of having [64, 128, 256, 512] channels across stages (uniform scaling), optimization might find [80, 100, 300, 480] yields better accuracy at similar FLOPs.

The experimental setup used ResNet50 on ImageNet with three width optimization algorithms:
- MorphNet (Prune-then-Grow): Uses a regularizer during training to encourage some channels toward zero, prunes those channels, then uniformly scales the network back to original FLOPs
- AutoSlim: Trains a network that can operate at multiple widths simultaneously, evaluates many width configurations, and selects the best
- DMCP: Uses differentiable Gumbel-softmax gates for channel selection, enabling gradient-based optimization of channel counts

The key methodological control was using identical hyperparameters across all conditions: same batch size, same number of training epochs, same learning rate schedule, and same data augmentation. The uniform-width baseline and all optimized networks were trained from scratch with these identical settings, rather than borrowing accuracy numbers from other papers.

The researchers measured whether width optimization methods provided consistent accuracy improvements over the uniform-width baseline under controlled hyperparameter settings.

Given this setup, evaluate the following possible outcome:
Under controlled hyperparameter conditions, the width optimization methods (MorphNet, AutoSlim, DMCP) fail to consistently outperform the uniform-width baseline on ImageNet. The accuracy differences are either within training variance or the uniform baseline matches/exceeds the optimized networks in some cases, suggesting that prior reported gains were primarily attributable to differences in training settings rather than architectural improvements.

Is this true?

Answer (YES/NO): NO